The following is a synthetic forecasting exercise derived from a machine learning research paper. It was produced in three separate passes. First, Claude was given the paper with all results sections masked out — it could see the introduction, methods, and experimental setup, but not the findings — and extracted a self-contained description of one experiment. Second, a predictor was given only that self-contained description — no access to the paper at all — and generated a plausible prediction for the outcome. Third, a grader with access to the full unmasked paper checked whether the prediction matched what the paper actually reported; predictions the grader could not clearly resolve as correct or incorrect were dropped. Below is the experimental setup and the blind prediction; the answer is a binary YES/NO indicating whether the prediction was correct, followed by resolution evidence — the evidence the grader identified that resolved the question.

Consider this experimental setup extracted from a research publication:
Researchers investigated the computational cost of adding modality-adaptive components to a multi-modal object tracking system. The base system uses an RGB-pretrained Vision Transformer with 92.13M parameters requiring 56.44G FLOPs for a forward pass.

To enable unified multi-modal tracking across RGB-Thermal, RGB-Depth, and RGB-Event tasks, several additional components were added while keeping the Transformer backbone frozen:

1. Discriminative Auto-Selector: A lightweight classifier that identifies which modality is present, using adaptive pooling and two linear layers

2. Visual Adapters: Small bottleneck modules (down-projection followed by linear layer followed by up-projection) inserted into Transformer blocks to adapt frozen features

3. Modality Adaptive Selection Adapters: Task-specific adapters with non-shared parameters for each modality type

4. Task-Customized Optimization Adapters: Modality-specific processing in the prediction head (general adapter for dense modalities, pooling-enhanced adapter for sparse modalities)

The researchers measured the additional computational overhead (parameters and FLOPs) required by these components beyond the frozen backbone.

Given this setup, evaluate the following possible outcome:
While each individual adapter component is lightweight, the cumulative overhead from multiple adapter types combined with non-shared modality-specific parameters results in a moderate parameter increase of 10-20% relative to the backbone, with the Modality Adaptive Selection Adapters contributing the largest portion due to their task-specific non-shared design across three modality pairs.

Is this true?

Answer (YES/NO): NO